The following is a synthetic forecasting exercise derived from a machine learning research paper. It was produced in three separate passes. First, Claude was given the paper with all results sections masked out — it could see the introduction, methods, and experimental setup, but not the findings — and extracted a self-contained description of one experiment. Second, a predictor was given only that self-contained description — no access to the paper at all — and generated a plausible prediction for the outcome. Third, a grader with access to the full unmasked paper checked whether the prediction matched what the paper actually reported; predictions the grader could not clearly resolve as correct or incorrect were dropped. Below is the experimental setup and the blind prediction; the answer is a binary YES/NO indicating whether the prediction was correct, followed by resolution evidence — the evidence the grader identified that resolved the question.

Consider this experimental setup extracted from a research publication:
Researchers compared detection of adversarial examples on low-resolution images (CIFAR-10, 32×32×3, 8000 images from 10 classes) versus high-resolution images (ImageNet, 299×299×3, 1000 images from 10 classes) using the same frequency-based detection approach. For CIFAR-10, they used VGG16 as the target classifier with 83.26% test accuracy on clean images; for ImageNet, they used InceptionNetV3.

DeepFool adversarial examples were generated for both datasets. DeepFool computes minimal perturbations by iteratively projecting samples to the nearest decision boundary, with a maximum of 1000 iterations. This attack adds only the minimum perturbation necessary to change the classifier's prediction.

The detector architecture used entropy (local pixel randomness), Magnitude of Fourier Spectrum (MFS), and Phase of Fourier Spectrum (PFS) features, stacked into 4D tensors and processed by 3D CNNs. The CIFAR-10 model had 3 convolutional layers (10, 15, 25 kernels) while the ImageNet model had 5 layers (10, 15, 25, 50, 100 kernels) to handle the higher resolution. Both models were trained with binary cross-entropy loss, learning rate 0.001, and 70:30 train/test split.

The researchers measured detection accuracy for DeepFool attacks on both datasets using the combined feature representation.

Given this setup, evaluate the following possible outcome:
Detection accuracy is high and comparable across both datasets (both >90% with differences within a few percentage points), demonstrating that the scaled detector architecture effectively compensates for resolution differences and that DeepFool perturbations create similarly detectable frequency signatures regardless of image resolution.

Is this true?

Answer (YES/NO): NO